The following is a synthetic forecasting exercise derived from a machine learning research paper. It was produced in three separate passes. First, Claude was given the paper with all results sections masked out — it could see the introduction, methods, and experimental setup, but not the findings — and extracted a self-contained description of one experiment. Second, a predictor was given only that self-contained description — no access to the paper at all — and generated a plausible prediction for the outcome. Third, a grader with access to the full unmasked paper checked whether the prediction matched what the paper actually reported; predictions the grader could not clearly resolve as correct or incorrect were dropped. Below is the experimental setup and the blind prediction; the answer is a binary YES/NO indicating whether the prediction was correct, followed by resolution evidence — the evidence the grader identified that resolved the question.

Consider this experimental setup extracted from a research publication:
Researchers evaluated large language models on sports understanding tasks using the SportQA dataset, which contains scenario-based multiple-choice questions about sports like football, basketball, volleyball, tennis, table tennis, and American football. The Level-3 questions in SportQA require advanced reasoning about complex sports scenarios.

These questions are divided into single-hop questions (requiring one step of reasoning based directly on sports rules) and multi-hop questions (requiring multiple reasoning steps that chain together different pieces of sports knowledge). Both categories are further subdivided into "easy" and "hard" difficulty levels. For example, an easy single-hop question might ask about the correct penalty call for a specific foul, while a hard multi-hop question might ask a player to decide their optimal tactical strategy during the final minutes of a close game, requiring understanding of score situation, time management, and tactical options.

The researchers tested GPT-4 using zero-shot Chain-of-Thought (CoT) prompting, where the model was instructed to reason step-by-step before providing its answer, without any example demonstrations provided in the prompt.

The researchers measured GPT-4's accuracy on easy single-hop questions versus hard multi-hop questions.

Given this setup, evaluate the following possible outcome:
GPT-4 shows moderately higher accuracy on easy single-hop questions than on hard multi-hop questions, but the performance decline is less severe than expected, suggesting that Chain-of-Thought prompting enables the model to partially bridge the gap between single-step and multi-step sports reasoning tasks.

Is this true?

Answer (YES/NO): NO